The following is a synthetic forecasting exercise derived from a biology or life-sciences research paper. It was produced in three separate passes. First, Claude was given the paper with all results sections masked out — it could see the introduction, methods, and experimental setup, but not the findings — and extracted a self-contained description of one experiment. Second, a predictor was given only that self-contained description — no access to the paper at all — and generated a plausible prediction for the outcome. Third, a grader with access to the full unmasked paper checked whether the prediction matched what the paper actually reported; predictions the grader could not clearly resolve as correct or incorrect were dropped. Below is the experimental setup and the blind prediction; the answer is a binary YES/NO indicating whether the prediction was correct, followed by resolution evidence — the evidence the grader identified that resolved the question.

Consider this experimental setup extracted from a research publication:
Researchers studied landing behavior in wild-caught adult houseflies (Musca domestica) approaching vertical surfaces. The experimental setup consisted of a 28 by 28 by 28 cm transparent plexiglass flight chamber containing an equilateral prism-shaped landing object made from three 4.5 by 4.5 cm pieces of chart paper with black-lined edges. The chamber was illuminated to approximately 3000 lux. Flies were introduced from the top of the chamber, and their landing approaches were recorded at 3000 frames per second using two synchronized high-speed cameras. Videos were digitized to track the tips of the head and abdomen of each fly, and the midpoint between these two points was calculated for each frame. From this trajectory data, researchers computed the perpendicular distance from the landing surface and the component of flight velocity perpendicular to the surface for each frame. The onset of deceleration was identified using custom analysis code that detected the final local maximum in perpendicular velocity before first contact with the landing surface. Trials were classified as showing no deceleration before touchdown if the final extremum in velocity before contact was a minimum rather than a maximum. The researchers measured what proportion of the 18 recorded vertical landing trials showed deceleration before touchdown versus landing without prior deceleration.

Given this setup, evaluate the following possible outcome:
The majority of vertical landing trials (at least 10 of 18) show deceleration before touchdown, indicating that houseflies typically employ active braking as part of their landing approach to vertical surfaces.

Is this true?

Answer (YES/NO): YES